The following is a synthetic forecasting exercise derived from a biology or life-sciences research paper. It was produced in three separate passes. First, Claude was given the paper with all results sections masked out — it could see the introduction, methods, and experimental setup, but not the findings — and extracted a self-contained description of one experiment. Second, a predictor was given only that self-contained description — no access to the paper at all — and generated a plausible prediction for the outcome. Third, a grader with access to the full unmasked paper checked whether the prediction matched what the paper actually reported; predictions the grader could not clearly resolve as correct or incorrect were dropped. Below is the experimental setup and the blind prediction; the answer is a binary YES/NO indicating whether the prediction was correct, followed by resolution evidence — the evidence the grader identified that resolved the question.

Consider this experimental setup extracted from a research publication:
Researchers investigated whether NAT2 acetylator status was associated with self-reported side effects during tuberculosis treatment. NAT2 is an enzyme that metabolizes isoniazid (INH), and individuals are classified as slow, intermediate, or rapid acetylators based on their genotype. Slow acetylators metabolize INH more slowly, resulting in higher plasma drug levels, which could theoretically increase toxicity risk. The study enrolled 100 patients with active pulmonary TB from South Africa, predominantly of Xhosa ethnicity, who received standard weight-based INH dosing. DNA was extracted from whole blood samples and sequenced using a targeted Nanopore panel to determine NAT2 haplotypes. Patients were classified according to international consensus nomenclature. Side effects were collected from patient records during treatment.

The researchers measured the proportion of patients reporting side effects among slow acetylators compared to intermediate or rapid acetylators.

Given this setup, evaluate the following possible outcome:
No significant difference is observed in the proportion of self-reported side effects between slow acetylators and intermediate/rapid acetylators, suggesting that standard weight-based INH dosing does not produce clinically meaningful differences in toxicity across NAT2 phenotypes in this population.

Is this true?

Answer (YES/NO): NO